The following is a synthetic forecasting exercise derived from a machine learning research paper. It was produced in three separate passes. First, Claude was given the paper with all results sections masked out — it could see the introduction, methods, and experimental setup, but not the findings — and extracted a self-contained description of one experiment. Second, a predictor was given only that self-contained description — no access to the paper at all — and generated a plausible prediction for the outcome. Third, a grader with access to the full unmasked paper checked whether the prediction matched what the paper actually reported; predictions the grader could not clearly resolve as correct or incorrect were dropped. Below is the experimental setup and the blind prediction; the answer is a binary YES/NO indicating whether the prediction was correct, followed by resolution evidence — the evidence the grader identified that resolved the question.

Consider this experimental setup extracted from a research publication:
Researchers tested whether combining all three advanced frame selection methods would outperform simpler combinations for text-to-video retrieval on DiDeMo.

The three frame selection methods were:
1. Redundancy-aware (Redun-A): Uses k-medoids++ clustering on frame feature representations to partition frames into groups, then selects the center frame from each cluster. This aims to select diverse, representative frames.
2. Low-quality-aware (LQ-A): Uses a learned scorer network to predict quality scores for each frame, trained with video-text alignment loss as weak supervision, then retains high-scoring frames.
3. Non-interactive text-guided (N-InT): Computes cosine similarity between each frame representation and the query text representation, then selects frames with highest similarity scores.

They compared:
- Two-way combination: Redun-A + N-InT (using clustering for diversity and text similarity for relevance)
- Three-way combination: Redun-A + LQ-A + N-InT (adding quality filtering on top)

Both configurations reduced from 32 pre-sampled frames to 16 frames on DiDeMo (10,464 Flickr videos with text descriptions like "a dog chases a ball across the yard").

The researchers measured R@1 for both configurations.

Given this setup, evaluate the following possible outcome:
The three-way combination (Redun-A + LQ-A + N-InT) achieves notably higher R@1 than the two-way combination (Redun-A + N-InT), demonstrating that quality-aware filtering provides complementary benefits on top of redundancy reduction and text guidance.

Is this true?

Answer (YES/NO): NO